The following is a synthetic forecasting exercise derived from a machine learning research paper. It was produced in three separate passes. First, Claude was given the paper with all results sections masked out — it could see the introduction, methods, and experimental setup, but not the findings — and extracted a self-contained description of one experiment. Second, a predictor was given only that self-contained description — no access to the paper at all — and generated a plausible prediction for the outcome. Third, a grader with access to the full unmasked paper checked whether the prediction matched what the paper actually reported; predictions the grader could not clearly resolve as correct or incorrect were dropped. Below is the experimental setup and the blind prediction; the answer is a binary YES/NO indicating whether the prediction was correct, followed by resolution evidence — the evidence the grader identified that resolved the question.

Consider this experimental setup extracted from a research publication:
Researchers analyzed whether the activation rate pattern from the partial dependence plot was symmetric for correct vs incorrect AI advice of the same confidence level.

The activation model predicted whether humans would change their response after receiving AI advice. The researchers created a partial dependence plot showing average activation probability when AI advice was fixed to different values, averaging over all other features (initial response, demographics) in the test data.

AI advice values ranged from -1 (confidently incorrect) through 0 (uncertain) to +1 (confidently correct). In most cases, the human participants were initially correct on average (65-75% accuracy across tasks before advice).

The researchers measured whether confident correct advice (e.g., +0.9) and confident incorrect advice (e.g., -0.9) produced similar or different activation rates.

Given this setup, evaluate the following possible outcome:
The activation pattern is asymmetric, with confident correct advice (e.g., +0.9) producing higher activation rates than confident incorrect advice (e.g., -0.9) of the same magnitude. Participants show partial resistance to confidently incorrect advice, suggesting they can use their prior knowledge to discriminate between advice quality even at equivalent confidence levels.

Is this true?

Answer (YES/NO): NO